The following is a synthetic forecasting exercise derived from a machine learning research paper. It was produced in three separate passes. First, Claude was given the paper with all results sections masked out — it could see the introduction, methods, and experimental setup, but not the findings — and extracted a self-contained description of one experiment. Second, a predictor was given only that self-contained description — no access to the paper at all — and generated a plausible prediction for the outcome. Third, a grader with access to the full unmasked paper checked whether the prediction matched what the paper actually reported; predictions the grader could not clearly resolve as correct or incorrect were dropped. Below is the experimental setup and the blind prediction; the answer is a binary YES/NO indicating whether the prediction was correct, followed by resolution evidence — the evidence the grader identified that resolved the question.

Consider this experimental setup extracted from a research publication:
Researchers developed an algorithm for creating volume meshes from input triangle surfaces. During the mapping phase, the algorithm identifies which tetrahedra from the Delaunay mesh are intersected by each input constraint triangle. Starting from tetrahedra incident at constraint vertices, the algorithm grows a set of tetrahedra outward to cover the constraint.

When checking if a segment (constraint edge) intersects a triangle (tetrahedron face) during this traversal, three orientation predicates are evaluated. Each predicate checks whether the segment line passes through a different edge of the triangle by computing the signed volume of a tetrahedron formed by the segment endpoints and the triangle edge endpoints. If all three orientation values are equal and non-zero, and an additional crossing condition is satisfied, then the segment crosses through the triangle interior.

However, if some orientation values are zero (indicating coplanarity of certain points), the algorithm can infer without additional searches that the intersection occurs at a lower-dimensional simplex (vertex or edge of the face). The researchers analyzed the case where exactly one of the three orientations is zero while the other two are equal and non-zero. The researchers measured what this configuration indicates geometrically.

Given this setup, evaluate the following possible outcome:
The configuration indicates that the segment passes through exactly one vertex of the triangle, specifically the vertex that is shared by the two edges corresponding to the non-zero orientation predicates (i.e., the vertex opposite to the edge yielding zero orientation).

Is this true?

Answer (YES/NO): NO